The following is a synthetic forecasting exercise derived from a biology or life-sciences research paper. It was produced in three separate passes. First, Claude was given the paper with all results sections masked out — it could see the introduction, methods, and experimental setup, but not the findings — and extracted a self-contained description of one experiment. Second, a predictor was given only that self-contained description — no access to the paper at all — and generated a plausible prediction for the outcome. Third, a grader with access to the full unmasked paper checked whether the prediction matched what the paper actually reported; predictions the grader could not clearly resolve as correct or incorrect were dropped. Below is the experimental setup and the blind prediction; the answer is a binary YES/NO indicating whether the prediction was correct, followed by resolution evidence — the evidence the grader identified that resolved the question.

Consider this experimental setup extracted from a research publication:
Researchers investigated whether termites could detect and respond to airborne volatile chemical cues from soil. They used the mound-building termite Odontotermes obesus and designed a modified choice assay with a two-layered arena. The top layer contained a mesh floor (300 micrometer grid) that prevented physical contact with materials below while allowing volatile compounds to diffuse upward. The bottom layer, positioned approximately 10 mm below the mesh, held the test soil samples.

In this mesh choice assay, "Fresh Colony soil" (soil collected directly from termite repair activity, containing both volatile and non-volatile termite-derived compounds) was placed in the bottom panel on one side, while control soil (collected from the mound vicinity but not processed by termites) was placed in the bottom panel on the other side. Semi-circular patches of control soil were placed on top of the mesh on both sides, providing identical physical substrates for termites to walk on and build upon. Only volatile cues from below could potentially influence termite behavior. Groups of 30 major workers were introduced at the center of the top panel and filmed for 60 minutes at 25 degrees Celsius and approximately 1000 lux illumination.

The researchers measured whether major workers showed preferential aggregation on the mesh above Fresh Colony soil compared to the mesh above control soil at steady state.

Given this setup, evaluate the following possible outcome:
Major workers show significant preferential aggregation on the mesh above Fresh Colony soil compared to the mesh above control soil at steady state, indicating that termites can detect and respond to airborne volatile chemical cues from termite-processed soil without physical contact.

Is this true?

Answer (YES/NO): YES